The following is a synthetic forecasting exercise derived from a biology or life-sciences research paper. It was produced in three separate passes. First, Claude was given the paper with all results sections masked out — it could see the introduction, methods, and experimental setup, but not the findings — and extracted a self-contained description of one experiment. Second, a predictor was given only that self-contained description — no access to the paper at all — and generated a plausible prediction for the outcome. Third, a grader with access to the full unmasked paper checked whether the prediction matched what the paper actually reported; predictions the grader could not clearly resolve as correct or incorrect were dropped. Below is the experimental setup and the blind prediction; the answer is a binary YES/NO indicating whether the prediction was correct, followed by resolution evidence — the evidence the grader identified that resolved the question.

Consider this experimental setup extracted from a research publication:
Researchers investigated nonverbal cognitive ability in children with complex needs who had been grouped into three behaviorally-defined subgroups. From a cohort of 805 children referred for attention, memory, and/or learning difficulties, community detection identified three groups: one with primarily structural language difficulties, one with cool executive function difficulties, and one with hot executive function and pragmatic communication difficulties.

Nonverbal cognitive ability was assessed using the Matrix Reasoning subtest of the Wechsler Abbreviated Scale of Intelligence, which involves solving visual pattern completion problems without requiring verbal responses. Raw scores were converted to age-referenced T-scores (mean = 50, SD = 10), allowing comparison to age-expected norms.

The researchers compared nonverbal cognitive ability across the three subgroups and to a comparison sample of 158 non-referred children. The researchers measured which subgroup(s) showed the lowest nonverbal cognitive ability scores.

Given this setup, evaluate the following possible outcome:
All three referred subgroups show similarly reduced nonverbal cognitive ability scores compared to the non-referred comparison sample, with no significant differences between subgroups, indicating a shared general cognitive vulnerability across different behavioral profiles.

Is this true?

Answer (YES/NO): NO